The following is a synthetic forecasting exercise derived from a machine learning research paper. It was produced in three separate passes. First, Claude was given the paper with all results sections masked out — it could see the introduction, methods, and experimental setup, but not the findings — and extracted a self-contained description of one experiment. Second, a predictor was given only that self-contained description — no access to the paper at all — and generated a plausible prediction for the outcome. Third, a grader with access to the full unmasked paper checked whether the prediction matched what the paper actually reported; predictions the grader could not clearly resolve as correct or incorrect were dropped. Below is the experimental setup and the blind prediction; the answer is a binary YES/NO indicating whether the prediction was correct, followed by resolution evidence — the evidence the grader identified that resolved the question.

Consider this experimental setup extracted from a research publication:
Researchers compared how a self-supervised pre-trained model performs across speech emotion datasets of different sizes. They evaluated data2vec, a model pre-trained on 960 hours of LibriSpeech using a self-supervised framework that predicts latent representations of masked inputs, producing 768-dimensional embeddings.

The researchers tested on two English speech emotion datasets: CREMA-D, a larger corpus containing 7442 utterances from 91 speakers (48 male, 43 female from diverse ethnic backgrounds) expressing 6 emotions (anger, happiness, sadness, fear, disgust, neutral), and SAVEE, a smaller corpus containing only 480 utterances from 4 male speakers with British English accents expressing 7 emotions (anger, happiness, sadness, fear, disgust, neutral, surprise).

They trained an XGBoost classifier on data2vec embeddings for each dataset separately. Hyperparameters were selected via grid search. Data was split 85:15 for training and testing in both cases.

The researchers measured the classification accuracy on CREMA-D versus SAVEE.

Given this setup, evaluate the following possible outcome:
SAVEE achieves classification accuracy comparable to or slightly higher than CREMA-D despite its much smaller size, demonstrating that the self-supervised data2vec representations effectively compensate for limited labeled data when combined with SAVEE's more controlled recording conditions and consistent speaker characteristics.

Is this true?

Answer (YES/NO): NO